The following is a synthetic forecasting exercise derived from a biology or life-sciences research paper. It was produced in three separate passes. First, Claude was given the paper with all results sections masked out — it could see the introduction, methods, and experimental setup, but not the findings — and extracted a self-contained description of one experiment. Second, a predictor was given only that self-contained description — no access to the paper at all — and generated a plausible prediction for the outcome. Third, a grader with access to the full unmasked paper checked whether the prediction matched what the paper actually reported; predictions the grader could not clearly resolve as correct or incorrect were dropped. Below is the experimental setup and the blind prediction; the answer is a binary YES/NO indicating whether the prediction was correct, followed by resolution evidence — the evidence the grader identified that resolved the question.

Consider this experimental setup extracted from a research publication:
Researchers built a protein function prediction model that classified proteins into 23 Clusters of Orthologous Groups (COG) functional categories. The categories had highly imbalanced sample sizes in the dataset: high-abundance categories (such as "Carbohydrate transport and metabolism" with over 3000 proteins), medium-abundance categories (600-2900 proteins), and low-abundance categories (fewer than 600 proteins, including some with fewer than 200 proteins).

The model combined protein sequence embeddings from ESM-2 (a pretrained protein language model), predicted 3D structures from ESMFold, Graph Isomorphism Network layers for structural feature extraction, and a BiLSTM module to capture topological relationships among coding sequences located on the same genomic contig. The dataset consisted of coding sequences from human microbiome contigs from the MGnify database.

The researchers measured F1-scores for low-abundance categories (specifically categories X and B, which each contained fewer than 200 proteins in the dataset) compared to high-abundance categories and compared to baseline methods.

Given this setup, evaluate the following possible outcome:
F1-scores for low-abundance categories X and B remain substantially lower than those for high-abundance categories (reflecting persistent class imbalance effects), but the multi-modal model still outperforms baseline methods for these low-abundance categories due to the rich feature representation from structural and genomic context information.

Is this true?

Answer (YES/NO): NO